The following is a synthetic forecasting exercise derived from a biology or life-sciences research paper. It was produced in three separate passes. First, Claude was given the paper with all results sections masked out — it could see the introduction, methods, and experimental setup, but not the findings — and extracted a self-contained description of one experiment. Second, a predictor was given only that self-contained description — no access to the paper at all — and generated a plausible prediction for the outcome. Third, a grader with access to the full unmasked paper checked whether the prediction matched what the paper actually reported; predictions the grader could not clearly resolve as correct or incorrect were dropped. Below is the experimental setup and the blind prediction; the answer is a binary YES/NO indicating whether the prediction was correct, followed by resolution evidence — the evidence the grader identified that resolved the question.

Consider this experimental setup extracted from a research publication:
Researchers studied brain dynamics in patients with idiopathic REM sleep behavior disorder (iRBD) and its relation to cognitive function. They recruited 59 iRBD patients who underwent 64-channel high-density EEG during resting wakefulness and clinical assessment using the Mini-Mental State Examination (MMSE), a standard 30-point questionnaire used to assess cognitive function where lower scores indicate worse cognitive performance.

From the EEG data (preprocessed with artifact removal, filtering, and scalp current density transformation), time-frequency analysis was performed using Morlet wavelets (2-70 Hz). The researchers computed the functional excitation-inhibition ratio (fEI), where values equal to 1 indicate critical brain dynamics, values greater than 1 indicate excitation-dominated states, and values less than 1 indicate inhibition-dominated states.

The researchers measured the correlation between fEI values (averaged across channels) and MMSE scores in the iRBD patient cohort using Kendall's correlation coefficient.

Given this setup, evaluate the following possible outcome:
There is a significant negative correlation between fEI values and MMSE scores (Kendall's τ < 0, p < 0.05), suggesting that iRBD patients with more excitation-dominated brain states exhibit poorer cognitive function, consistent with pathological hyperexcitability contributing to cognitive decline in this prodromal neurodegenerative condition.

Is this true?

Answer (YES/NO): NO